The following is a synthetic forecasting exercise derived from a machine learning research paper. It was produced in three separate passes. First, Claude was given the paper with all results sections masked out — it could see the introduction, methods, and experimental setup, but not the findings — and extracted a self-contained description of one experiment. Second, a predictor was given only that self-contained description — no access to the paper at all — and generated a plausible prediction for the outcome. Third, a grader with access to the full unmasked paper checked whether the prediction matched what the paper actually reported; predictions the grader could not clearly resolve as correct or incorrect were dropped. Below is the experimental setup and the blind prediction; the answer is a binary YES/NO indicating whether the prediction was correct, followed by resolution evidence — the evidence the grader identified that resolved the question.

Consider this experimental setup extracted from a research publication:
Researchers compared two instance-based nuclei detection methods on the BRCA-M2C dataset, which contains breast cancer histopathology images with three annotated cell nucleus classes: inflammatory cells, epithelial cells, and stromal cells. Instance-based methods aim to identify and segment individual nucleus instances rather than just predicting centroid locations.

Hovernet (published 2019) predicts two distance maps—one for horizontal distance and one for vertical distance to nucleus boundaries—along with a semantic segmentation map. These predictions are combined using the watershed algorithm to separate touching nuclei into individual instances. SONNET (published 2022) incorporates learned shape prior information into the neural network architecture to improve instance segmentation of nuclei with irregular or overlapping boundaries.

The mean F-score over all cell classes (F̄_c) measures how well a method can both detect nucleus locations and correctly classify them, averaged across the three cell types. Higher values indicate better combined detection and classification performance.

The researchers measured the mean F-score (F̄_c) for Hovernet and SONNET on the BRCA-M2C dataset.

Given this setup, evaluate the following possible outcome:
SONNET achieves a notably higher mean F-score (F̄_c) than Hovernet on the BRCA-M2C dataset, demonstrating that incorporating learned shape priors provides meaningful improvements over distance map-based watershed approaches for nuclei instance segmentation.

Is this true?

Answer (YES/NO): NO